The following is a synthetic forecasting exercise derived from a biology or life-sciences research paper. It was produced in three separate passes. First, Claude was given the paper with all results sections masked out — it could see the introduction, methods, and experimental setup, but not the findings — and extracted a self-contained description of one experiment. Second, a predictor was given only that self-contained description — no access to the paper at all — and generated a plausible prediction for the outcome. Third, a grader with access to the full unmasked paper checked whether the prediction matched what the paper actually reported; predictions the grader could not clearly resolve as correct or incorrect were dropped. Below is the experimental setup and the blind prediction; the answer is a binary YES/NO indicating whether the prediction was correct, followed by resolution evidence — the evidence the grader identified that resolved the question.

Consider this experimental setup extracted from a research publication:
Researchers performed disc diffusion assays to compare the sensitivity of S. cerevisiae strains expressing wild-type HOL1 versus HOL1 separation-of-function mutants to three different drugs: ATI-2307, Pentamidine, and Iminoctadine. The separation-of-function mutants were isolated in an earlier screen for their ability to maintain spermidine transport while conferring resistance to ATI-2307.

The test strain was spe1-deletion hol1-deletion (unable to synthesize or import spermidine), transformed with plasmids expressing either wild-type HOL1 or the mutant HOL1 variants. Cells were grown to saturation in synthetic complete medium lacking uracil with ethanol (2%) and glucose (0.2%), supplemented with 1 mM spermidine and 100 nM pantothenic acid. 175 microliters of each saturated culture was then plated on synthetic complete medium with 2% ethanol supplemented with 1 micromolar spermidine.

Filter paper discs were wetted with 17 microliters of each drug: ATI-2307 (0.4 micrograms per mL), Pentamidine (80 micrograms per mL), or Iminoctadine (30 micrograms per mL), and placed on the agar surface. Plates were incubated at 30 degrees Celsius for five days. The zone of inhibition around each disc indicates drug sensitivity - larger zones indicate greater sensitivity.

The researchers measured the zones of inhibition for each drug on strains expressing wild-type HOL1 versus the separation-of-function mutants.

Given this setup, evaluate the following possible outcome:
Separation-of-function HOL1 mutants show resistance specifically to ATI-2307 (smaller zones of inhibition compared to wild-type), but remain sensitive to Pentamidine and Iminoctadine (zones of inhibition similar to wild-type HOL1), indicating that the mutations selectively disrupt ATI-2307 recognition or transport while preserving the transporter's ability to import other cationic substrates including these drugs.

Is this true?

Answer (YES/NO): NO